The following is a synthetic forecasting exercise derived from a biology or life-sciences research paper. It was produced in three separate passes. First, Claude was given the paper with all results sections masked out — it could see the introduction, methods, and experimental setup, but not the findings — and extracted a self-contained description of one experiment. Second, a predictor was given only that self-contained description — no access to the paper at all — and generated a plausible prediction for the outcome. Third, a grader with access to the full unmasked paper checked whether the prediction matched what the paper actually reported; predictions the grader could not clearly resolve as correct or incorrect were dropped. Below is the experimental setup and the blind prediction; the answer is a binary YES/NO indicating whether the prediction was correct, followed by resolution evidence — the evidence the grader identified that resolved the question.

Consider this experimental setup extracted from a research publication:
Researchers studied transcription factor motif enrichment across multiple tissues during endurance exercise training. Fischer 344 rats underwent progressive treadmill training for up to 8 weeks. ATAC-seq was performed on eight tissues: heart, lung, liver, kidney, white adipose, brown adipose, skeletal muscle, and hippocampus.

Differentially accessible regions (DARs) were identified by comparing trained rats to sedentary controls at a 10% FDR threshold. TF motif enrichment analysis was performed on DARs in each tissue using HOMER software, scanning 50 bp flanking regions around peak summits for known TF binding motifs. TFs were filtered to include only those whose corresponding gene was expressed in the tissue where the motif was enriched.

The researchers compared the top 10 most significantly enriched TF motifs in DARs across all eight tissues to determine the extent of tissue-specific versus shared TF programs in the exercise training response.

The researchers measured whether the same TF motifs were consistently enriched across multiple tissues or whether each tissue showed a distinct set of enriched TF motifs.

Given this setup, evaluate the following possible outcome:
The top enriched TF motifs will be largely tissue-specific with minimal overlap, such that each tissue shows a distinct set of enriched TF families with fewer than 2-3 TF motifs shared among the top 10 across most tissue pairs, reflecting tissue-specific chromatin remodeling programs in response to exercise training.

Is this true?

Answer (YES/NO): YES